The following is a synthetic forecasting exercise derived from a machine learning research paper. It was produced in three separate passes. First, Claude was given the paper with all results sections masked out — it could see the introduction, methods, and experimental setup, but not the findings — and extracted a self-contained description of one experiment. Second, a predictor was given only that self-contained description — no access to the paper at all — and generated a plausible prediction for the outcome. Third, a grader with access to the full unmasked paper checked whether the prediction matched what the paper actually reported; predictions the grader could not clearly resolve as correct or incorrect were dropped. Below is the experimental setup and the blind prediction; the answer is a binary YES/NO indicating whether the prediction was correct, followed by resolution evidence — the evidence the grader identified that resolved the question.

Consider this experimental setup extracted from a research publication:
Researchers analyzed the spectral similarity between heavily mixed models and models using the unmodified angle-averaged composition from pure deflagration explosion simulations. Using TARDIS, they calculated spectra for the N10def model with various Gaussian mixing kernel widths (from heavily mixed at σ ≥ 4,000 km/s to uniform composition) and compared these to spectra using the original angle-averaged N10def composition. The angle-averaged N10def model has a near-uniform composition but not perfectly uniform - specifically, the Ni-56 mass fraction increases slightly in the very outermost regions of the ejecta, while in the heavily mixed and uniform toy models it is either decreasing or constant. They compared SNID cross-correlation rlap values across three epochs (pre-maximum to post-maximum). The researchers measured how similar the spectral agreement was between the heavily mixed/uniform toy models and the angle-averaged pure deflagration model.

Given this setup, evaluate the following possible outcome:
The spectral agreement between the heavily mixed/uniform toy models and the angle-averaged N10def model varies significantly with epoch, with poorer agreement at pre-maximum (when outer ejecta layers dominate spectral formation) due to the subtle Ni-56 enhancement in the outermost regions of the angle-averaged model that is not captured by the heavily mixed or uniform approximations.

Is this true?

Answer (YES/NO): NO